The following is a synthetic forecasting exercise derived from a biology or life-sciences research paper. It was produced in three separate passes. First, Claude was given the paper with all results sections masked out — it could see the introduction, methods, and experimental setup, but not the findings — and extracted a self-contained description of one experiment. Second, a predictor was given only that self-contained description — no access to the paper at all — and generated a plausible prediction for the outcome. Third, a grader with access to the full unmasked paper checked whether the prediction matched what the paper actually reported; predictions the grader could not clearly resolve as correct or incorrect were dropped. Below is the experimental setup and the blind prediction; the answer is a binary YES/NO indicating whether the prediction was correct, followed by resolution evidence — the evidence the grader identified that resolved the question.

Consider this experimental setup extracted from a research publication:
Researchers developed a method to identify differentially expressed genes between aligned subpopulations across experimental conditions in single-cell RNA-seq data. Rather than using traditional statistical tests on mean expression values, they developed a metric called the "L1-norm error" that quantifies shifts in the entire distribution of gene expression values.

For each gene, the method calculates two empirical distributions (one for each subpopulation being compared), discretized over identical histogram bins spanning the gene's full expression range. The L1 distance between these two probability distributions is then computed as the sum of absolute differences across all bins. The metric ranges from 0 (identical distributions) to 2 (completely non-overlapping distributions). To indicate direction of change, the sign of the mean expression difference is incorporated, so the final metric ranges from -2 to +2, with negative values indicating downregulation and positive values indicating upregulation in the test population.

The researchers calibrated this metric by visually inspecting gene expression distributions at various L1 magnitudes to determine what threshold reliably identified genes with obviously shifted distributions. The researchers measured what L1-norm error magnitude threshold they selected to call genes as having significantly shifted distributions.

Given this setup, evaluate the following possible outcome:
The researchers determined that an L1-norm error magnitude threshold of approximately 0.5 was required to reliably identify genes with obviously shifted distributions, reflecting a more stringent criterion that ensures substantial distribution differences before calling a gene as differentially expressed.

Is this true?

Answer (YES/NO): YES